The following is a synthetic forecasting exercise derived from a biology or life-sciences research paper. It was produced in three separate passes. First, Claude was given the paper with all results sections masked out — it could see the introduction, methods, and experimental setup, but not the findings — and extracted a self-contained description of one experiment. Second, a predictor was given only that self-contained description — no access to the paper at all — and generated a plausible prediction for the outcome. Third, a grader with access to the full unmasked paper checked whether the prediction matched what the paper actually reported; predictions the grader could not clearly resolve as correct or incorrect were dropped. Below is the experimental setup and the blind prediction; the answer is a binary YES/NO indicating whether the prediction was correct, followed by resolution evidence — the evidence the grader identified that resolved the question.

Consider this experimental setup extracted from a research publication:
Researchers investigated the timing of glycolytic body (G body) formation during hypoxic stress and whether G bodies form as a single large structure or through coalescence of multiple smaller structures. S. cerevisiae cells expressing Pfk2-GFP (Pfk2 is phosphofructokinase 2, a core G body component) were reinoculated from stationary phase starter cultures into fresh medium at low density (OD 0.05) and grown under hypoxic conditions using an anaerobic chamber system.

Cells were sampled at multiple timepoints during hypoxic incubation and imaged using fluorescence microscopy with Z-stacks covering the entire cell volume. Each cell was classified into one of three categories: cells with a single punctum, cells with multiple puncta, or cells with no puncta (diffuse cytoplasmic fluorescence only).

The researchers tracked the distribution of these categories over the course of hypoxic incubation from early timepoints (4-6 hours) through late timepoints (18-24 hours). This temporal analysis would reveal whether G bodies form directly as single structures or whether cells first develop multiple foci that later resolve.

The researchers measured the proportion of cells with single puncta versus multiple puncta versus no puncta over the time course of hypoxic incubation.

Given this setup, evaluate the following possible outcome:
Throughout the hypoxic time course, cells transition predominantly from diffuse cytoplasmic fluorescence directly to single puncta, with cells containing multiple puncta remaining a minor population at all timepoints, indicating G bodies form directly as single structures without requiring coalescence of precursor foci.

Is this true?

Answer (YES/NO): NO